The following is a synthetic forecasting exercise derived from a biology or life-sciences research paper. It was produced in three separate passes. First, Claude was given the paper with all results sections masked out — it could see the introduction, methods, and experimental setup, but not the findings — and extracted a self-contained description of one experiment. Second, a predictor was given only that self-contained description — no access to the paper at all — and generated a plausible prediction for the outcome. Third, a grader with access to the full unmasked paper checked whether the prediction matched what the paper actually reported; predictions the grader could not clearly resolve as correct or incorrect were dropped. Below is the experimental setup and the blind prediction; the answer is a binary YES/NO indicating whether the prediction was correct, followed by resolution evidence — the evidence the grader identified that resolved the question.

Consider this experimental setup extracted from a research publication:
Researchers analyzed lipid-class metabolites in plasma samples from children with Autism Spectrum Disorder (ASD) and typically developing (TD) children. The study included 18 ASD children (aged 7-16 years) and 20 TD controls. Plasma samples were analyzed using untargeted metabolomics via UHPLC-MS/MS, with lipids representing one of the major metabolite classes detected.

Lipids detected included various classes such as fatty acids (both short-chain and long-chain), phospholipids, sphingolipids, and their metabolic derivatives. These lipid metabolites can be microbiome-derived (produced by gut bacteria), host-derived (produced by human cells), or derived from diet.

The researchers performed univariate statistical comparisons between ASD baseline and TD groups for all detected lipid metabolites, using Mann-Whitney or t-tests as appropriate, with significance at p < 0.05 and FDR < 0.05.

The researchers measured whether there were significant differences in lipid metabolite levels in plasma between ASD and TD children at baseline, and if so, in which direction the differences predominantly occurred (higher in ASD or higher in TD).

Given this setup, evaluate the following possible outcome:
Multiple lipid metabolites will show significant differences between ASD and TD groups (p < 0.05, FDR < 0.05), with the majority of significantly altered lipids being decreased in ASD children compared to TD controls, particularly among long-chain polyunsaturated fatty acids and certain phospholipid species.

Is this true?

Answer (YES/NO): NO